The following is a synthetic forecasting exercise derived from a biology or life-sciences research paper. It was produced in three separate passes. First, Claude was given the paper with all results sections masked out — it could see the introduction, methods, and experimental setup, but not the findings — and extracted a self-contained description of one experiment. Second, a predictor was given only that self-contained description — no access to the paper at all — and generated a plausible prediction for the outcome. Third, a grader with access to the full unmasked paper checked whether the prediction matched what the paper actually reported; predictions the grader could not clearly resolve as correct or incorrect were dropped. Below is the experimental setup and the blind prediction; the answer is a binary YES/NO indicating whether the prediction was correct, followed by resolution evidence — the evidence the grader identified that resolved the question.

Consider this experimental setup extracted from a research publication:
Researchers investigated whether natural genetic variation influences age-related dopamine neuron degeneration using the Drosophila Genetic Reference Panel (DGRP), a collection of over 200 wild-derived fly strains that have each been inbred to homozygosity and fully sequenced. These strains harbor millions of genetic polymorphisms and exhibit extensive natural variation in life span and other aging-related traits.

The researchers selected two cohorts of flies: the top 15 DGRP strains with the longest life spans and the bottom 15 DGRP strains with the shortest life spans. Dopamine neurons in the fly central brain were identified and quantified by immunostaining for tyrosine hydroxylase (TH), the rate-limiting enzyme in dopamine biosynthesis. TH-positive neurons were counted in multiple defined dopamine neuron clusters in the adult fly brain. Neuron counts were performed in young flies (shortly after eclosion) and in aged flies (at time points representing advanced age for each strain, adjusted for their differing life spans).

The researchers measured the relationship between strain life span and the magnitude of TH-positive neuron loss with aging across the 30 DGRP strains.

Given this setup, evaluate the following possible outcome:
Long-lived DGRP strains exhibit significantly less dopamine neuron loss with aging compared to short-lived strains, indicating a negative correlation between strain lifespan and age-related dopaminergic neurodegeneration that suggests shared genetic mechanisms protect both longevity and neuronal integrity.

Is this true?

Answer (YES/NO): YES